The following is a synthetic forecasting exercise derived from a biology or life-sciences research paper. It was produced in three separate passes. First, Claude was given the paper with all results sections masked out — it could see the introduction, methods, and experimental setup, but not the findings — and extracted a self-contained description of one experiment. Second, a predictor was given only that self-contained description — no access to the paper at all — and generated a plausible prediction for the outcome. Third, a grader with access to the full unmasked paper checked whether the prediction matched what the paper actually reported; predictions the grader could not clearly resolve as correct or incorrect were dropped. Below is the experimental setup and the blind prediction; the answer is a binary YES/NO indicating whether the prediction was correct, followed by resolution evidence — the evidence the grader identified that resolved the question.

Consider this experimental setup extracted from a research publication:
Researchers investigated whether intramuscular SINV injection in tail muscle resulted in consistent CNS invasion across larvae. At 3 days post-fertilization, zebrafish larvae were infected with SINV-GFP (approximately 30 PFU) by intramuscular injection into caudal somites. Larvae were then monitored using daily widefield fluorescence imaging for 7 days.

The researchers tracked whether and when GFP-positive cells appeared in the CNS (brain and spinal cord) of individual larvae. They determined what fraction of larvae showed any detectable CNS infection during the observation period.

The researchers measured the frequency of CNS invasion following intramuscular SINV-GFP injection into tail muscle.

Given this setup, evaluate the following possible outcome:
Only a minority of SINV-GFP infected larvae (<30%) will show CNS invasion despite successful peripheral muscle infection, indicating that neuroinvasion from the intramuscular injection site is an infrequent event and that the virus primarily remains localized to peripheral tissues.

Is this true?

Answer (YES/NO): NO